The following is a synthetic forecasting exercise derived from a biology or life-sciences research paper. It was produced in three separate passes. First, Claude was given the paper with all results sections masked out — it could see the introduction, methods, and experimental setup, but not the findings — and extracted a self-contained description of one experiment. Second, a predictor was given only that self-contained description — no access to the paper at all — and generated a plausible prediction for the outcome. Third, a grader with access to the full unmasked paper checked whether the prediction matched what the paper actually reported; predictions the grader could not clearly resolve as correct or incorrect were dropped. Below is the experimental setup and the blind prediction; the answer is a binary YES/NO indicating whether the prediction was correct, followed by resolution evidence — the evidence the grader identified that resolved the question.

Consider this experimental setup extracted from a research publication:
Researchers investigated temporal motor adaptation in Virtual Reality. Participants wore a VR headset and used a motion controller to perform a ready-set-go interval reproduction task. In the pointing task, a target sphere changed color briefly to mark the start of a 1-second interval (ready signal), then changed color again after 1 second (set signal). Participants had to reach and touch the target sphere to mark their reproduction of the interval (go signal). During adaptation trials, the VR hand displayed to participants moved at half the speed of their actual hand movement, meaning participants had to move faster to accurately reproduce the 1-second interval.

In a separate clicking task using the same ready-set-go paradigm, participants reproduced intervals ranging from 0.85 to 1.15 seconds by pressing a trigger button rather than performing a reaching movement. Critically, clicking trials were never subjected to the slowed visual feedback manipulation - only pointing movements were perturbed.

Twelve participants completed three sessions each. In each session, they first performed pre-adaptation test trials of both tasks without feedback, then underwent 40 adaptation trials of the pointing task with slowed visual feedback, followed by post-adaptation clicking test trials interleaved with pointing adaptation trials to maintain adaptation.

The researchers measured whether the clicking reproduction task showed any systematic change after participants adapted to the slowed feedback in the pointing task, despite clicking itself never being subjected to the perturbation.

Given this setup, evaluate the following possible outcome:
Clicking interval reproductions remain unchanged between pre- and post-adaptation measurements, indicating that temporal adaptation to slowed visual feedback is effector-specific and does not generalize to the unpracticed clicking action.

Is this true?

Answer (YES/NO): NO